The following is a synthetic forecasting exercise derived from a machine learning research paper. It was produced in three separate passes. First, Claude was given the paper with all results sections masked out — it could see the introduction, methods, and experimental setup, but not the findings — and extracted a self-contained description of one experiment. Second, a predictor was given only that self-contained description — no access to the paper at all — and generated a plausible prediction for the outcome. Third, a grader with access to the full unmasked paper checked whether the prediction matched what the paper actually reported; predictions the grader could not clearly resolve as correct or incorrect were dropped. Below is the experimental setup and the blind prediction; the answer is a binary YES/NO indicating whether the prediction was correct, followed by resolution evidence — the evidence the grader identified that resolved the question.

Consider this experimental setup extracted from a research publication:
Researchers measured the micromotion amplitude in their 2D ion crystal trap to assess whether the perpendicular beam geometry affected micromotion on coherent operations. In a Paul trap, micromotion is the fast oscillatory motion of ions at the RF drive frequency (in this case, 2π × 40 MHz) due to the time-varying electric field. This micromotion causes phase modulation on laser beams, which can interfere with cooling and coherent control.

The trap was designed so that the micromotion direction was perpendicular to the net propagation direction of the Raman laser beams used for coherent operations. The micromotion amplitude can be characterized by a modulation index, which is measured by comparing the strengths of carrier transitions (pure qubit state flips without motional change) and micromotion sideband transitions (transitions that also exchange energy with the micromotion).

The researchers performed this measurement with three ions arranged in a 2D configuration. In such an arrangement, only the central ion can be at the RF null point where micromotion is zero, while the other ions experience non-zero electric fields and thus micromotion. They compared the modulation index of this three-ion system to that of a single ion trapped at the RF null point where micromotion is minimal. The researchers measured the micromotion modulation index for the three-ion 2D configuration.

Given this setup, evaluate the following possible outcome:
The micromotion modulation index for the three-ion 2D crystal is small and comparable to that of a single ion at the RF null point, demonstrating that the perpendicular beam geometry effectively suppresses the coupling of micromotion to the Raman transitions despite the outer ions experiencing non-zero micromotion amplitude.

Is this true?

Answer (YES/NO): YES